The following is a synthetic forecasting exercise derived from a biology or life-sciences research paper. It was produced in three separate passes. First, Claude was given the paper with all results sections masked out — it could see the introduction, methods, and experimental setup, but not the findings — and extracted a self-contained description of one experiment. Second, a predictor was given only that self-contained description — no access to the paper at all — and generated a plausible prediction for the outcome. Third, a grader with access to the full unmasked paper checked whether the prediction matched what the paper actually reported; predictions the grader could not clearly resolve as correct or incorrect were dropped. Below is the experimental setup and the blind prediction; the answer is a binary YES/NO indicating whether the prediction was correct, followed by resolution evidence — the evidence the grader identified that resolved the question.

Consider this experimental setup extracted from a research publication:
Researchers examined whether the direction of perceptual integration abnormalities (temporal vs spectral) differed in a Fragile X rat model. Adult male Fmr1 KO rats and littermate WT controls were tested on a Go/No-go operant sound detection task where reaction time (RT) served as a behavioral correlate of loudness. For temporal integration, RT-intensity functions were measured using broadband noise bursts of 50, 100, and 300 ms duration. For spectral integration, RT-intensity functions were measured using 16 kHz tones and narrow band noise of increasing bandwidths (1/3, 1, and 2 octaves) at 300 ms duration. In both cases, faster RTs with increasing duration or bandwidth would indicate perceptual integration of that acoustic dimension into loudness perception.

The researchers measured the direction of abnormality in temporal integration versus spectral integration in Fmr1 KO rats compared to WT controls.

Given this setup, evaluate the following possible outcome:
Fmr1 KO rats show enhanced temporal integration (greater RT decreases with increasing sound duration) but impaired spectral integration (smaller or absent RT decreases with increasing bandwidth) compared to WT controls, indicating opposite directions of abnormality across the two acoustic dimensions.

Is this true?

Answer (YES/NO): NO